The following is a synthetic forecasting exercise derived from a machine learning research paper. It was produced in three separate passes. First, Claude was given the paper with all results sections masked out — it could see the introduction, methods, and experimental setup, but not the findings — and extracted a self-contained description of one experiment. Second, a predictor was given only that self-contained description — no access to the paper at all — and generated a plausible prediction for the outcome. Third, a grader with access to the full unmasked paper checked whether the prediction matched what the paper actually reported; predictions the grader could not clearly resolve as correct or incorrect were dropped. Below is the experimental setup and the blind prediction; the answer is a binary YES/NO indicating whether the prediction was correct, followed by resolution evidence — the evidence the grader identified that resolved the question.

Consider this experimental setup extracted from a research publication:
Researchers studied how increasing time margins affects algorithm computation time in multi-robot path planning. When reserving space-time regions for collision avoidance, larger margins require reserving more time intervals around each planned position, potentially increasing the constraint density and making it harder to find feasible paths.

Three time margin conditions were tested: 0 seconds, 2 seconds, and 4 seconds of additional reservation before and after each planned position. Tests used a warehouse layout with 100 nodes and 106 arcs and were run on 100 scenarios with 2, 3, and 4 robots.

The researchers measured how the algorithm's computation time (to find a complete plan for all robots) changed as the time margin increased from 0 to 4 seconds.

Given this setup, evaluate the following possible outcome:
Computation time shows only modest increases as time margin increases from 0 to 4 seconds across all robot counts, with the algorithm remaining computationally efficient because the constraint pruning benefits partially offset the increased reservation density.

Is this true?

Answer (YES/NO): NO